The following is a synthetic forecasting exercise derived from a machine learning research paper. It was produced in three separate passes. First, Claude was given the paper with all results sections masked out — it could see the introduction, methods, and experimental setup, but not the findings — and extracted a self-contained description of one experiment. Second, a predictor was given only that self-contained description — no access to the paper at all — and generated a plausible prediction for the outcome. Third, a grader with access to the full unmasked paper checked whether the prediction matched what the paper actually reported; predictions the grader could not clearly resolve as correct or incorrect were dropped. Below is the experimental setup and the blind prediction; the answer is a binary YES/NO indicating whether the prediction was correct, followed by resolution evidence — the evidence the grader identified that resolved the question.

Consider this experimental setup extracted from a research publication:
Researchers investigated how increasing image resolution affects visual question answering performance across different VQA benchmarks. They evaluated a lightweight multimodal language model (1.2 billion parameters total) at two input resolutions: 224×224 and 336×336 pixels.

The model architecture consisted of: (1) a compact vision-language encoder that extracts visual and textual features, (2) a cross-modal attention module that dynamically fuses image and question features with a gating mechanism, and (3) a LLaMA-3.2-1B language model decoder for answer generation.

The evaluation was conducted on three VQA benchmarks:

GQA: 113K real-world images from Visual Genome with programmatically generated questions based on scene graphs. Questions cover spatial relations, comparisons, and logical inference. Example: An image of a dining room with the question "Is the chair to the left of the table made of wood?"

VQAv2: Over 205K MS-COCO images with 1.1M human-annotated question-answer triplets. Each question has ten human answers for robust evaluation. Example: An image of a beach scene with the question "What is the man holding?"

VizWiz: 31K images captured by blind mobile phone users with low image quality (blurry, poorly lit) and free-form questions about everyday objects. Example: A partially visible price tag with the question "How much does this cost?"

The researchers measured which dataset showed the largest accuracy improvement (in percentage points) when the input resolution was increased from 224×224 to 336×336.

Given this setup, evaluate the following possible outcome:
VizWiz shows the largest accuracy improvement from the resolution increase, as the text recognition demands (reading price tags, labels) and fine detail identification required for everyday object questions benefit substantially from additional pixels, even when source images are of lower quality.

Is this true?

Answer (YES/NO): NO